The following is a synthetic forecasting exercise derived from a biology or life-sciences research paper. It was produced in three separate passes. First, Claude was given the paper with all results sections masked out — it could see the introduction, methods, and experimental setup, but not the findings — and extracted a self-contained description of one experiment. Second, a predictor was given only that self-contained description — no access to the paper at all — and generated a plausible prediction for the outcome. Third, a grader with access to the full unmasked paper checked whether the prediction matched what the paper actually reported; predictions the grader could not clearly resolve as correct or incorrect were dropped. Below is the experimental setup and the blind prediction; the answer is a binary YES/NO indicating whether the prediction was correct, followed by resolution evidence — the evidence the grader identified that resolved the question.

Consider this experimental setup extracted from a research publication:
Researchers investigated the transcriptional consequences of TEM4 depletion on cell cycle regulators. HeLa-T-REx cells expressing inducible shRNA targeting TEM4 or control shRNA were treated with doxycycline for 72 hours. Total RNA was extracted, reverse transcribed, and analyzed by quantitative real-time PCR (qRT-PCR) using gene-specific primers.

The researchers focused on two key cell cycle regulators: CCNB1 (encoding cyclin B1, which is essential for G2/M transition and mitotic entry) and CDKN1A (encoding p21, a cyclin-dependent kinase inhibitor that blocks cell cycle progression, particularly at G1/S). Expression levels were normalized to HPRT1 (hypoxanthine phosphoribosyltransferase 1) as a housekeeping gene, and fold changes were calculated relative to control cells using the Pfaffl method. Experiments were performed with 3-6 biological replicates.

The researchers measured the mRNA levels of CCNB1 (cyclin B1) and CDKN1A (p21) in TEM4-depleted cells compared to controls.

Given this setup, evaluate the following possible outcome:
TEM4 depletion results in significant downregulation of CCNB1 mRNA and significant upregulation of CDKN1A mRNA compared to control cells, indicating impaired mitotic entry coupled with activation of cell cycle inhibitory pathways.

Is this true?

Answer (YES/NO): YES